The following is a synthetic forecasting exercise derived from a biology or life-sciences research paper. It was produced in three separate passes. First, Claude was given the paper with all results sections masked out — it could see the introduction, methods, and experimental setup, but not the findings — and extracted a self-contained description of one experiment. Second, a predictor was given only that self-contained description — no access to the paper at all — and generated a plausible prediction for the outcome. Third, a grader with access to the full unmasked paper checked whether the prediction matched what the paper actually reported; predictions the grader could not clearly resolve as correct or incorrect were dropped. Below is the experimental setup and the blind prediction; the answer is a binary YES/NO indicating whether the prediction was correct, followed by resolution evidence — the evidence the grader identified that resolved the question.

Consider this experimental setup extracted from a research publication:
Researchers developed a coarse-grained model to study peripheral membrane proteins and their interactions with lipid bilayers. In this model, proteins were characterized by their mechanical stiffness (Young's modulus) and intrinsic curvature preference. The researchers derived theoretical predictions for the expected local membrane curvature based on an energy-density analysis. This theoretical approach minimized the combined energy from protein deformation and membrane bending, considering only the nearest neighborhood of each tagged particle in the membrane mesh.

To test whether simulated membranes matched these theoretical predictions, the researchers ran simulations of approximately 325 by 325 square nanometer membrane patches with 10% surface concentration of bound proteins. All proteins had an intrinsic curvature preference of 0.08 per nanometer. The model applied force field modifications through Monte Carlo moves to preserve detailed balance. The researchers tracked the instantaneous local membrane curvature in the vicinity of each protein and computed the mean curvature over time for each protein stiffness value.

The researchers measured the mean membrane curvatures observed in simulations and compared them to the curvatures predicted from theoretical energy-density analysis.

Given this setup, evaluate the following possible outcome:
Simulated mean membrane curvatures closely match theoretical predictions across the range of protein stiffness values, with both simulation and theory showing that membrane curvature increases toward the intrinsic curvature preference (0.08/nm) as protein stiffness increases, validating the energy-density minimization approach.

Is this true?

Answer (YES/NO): NO